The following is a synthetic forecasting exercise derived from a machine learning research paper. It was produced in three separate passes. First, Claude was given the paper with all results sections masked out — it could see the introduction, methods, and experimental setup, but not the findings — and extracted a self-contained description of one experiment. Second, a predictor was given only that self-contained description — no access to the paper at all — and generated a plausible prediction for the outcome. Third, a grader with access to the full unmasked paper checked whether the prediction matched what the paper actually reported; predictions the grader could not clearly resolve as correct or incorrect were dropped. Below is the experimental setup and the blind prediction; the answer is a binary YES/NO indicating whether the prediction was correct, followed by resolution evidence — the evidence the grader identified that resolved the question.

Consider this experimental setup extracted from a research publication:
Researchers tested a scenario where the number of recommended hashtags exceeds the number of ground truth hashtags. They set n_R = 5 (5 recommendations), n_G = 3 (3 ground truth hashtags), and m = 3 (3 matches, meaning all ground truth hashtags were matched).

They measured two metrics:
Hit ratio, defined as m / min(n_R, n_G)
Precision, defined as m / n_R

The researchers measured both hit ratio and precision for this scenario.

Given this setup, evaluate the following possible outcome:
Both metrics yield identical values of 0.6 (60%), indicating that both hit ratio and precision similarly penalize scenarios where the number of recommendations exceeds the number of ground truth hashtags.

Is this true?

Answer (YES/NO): NO